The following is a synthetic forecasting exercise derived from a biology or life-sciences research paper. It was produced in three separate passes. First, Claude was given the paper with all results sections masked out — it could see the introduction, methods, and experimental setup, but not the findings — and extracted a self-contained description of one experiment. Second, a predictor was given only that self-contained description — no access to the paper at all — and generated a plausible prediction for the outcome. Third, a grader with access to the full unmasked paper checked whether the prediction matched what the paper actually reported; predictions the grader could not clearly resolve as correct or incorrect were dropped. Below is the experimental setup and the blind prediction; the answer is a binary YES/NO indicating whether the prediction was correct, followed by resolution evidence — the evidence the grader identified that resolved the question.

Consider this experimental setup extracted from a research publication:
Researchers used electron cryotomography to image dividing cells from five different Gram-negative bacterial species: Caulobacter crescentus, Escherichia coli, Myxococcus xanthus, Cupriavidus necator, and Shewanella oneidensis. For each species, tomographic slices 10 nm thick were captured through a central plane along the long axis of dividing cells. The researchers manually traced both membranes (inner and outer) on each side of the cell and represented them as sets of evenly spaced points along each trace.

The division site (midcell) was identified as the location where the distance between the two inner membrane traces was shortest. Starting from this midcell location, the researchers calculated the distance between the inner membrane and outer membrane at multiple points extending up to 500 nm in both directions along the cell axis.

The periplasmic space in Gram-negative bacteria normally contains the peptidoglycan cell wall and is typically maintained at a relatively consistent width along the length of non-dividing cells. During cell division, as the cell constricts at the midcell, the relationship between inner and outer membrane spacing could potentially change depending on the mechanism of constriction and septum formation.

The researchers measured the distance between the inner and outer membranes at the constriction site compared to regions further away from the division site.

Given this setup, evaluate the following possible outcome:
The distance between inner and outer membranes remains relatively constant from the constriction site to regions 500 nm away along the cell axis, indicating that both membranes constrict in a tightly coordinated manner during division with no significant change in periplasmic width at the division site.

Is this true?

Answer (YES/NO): YES